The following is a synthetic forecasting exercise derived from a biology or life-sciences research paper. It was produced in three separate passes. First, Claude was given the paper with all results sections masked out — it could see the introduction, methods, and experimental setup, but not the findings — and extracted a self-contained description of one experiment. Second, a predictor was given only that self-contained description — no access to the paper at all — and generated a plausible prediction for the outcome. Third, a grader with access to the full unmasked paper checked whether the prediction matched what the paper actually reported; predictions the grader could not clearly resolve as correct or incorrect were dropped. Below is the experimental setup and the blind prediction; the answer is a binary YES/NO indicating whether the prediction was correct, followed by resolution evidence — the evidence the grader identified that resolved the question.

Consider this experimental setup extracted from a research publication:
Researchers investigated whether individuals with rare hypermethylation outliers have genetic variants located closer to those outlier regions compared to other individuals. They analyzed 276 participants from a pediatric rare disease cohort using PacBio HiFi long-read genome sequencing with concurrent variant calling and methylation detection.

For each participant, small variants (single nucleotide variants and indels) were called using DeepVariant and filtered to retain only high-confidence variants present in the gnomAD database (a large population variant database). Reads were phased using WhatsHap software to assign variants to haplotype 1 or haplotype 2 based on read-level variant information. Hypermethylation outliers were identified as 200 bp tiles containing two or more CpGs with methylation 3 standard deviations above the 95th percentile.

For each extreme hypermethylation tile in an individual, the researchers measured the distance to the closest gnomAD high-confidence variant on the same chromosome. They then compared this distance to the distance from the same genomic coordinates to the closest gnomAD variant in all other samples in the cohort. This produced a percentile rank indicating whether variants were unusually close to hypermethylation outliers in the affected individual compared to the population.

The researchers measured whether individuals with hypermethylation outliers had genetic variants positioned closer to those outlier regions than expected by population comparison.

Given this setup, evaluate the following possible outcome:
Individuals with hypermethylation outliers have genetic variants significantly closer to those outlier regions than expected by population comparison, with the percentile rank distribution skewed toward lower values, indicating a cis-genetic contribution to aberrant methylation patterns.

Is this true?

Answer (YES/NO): YES